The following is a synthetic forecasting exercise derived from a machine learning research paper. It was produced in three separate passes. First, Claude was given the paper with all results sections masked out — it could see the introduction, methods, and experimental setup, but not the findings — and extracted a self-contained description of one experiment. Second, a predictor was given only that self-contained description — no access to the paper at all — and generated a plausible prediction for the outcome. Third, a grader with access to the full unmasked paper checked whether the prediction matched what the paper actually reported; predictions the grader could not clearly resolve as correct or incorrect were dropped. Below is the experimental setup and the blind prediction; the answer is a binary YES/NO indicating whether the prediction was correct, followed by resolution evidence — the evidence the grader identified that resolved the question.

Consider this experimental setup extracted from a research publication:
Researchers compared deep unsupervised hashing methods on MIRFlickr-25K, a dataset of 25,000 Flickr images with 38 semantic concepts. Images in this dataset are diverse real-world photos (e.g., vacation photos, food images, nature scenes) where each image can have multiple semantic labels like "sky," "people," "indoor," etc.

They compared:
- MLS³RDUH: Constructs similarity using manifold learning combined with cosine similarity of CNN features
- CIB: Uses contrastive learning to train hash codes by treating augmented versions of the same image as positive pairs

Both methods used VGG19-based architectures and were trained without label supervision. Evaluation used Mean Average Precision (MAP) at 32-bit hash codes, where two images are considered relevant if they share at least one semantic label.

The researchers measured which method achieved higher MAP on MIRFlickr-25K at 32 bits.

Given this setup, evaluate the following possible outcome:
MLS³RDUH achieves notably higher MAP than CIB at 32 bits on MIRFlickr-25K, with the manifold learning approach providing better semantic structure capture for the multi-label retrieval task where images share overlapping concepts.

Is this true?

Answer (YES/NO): YES